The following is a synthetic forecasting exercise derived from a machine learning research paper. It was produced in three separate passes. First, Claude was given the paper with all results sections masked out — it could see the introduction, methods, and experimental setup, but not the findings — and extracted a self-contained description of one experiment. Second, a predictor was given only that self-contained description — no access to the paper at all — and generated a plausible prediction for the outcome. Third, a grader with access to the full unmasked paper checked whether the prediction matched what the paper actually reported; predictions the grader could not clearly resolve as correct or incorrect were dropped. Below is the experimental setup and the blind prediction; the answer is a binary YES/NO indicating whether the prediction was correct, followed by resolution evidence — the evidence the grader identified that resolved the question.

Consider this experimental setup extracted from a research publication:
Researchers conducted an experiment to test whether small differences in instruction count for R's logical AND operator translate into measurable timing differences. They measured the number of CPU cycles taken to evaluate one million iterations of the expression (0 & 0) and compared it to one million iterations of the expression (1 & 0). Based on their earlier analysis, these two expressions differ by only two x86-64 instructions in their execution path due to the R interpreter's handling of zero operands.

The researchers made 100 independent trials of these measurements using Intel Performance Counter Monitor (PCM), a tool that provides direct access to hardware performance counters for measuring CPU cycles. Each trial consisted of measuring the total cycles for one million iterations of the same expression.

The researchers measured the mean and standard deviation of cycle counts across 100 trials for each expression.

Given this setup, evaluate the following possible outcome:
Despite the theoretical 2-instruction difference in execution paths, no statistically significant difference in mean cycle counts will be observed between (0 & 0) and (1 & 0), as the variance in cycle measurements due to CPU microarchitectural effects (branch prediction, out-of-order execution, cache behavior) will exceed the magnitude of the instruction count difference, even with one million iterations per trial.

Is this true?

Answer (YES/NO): NO